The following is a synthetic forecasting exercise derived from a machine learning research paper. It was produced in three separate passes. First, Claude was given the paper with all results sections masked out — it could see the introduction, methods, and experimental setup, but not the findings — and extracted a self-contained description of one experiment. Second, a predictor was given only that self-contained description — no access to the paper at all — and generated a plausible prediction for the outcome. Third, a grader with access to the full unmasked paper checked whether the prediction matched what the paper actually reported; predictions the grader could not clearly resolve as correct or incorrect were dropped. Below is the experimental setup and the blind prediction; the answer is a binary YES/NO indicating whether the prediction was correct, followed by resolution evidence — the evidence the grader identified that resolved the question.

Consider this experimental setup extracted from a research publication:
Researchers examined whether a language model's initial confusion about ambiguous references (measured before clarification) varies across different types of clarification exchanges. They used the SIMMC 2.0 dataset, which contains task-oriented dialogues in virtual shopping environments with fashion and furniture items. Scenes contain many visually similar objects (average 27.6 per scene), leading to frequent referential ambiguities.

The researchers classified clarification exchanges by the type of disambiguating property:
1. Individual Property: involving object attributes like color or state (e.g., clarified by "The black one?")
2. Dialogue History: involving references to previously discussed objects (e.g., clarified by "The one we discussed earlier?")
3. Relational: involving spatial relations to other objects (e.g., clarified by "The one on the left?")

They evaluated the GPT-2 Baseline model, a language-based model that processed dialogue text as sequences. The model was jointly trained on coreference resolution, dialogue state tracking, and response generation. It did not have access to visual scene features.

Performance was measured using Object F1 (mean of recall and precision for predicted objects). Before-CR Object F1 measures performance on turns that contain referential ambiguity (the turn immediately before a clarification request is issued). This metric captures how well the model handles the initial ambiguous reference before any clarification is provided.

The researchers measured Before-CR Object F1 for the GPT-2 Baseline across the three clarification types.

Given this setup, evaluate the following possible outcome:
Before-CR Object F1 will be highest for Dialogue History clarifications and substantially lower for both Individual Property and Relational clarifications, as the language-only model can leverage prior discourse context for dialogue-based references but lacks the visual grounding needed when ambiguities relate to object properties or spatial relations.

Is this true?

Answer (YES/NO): YES